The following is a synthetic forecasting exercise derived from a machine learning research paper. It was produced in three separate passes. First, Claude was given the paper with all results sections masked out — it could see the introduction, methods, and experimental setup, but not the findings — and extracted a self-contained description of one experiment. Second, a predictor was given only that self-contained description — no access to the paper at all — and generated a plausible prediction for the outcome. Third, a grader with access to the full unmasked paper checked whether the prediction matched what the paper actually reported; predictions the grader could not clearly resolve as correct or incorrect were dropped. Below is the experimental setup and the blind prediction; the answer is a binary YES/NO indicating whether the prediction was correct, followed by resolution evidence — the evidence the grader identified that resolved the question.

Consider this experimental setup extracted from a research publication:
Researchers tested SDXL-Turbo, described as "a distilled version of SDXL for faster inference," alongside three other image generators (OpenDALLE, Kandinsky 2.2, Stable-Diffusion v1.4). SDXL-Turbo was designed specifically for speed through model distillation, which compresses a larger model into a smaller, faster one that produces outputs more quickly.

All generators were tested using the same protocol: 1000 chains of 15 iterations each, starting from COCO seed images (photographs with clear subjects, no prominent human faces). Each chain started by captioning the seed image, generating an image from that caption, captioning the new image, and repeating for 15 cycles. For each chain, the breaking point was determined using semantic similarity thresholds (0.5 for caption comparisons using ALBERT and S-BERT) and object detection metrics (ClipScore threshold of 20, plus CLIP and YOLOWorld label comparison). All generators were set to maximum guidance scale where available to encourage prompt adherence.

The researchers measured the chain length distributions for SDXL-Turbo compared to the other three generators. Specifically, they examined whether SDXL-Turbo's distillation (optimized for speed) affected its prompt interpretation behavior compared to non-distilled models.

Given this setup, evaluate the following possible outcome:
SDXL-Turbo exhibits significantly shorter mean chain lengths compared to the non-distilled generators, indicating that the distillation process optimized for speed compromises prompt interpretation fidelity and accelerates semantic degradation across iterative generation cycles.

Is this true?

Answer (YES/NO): NO